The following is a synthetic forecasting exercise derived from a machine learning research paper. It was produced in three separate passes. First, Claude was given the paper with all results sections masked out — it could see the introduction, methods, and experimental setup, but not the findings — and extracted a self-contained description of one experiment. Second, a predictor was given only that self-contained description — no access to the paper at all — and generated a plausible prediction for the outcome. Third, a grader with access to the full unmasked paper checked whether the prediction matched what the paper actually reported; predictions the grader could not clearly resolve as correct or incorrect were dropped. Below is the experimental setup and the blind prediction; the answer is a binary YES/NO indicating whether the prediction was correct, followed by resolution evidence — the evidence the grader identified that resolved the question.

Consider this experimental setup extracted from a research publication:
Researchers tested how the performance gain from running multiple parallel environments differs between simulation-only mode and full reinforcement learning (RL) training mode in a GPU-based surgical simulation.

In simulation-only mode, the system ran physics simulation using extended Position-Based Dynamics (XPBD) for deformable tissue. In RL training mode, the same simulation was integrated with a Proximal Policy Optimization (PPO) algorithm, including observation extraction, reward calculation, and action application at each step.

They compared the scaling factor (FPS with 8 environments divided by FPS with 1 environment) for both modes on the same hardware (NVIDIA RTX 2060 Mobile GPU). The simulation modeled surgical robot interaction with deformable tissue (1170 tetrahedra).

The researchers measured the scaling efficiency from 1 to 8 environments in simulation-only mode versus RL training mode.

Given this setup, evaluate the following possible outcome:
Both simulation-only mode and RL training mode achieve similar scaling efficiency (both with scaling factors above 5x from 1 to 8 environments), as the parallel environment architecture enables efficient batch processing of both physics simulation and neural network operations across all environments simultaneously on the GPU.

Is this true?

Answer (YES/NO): NO